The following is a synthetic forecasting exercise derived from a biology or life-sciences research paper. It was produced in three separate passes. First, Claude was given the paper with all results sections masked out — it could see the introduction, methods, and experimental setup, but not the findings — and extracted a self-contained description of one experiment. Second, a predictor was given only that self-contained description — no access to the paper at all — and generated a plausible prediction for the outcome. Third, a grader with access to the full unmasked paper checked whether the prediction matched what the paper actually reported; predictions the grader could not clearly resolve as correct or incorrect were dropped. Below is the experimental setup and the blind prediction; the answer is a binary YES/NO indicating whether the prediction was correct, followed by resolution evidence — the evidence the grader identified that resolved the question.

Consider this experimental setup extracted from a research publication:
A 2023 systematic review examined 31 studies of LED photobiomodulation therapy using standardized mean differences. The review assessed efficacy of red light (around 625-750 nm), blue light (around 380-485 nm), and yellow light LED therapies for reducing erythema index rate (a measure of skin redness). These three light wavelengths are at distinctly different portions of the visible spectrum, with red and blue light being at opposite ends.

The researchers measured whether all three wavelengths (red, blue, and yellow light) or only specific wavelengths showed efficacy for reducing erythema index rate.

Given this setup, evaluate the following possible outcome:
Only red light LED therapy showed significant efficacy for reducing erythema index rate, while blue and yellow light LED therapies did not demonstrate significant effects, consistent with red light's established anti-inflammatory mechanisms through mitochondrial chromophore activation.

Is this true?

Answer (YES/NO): NO